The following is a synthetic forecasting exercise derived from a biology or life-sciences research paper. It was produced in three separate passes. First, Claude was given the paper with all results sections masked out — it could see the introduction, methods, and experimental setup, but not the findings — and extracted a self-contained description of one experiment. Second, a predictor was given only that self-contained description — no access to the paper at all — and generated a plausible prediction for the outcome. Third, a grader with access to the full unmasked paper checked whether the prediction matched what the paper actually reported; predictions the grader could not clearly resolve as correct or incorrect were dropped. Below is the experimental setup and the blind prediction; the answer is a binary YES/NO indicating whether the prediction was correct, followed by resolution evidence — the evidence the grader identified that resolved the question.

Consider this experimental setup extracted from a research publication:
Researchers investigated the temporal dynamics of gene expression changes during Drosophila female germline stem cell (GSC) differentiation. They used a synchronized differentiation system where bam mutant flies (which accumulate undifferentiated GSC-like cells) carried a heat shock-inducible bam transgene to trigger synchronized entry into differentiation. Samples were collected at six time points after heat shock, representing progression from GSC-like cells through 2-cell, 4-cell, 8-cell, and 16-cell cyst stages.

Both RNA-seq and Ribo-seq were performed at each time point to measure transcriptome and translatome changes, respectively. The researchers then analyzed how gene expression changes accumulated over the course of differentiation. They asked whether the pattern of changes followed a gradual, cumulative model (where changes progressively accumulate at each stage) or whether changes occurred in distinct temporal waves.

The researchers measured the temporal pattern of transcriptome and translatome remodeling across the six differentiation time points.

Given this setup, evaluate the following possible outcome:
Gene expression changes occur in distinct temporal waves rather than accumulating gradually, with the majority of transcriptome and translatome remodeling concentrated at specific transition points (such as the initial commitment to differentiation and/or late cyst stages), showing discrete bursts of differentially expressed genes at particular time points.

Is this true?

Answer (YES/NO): YES